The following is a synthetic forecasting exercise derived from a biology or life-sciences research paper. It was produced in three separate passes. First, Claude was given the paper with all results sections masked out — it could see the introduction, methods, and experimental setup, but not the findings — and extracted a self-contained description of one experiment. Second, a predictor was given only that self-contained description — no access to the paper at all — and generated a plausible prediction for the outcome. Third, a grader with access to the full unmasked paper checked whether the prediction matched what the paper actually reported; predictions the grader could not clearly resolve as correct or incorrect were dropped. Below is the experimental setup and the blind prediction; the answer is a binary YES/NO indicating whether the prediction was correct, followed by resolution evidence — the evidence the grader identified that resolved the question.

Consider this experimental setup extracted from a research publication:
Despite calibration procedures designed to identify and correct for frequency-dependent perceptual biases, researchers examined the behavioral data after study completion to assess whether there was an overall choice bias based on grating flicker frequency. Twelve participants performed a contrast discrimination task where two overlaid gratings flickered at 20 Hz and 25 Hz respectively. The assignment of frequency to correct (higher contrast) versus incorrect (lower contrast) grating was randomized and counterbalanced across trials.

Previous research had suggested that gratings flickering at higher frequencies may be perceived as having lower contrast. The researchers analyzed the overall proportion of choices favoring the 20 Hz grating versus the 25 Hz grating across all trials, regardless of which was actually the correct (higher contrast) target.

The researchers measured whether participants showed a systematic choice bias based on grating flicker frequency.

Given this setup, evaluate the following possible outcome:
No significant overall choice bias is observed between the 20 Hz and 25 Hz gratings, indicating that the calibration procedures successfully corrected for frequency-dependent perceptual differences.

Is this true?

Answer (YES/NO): NO